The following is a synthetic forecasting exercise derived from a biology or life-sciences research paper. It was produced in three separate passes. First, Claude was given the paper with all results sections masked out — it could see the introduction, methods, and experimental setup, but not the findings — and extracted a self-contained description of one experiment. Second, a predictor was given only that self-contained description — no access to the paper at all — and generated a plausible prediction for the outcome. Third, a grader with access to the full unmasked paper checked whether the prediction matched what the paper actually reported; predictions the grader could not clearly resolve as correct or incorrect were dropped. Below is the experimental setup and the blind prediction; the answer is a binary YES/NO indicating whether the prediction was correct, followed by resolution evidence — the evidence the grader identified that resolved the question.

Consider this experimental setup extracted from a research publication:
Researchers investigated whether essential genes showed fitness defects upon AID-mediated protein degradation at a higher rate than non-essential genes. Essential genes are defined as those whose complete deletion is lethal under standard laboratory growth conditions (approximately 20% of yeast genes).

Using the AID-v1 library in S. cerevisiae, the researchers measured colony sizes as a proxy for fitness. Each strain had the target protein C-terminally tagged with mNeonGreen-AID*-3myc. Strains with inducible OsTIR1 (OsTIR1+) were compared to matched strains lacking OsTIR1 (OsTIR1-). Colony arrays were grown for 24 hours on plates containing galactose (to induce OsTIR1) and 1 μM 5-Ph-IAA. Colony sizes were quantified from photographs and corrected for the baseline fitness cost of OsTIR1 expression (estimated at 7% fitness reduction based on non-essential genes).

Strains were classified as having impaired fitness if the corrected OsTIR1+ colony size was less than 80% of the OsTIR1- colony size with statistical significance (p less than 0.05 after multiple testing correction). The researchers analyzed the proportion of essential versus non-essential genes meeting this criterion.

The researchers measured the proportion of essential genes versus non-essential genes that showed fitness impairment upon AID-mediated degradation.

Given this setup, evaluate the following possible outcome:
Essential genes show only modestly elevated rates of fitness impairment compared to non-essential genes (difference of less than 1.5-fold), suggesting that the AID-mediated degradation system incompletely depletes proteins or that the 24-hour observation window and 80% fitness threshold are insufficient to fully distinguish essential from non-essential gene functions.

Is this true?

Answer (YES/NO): NO